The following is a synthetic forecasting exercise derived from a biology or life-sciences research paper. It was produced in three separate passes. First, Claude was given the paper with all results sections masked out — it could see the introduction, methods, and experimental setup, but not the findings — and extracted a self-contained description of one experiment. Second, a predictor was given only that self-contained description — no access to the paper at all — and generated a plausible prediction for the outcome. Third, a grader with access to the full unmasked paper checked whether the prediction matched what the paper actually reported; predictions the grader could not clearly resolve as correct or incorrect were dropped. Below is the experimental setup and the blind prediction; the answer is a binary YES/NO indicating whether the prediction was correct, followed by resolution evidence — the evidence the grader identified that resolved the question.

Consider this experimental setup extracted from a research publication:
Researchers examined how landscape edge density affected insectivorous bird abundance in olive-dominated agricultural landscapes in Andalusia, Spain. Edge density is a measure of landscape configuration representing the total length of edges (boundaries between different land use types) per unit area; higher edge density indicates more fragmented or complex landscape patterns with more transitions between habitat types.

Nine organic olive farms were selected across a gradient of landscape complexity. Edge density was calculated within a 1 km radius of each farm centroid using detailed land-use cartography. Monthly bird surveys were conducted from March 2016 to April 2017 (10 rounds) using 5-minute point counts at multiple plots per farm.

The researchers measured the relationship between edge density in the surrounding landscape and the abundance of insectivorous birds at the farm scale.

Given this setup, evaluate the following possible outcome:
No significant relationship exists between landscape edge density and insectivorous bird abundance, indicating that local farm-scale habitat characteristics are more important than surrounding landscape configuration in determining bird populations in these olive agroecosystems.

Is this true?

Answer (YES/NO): NO